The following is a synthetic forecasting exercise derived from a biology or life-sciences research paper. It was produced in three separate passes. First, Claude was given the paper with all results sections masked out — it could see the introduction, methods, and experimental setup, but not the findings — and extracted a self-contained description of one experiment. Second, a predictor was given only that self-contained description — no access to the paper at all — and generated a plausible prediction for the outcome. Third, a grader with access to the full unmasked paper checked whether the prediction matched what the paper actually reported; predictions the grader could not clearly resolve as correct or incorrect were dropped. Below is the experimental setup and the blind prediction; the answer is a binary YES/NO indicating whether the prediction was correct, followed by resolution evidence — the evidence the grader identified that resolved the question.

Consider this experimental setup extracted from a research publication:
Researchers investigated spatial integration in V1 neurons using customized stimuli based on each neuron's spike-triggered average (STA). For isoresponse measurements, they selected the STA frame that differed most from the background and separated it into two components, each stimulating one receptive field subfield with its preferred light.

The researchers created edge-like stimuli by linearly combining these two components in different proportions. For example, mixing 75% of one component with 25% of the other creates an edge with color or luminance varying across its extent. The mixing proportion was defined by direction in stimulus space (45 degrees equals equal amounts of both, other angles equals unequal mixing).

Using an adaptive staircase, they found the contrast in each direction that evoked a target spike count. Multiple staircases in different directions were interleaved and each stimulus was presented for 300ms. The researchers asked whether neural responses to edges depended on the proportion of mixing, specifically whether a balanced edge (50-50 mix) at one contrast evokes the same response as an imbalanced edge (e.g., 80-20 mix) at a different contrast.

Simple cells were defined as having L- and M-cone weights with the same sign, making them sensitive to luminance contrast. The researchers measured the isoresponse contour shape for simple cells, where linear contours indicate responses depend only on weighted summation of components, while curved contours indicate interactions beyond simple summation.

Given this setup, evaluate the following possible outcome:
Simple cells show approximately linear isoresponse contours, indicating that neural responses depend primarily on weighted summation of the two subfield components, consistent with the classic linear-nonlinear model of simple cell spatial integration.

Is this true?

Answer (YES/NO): YES